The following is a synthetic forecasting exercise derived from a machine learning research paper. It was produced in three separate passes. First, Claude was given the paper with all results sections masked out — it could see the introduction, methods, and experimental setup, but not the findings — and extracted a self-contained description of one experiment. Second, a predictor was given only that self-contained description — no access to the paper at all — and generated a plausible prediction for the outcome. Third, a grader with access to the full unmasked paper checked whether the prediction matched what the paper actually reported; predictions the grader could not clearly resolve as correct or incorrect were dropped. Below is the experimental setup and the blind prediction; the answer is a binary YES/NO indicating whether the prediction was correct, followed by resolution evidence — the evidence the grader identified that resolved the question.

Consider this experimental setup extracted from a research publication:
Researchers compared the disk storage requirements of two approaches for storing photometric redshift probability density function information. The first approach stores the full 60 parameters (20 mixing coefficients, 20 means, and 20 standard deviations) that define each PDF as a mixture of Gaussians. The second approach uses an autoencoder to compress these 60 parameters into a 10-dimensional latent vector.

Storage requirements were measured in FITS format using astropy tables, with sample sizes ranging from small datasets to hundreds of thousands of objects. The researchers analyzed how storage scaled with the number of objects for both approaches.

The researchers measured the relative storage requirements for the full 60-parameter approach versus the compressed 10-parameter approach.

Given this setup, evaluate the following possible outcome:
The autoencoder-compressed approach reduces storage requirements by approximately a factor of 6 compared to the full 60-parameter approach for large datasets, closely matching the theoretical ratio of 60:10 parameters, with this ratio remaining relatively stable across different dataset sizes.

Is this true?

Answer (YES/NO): NO